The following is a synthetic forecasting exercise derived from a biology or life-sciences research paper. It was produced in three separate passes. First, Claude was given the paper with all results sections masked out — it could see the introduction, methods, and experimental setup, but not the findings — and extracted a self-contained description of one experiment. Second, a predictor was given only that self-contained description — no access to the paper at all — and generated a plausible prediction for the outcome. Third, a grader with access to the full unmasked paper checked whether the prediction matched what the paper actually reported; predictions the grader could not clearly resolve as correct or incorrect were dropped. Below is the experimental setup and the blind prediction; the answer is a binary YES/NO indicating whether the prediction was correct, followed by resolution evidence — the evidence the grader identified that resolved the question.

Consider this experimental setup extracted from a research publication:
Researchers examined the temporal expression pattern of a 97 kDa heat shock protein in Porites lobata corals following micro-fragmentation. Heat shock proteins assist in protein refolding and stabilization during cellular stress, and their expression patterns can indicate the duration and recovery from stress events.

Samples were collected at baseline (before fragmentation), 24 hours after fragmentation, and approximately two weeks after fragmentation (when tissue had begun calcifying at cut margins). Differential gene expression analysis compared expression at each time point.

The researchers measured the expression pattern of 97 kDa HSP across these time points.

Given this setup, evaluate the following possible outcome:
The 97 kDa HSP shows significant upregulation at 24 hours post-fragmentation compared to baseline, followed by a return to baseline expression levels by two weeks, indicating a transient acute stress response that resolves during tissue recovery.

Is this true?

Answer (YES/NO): YES